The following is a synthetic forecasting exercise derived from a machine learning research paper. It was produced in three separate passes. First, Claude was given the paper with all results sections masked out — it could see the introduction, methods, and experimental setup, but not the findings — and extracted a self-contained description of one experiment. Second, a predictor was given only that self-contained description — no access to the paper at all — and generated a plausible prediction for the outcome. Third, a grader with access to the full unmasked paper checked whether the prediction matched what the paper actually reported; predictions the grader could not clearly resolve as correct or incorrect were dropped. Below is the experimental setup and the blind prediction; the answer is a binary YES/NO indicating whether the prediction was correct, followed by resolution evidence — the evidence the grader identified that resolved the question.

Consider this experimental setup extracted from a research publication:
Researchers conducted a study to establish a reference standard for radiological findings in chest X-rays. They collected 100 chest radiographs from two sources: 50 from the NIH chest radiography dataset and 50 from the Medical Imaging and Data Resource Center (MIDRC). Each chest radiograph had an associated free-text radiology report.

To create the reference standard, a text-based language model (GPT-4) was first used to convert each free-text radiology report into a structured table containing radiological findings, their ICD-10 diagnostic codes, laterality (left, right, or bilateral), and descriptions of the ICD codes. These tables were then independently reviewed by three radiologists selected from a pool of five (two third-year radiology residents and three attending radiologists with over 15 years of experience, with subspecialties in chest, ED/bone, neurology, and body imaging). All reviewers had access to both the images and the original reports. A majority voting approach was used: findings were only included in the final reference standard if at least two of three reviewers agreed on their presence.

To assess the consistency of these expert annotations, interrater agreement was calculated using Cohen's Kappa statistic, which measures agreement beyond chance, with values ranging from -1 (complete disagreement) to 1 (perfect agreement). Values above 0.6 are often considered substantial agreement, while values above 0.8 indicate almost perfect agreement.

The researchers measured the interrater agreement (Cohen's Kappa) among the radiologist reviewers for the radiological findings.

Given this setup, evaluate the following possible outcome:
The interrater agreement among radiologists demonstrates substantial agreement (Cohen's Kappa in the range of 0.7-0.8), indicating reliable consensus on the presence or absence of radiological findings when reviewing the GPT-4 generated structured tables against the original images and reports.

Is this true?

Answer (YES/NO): NO